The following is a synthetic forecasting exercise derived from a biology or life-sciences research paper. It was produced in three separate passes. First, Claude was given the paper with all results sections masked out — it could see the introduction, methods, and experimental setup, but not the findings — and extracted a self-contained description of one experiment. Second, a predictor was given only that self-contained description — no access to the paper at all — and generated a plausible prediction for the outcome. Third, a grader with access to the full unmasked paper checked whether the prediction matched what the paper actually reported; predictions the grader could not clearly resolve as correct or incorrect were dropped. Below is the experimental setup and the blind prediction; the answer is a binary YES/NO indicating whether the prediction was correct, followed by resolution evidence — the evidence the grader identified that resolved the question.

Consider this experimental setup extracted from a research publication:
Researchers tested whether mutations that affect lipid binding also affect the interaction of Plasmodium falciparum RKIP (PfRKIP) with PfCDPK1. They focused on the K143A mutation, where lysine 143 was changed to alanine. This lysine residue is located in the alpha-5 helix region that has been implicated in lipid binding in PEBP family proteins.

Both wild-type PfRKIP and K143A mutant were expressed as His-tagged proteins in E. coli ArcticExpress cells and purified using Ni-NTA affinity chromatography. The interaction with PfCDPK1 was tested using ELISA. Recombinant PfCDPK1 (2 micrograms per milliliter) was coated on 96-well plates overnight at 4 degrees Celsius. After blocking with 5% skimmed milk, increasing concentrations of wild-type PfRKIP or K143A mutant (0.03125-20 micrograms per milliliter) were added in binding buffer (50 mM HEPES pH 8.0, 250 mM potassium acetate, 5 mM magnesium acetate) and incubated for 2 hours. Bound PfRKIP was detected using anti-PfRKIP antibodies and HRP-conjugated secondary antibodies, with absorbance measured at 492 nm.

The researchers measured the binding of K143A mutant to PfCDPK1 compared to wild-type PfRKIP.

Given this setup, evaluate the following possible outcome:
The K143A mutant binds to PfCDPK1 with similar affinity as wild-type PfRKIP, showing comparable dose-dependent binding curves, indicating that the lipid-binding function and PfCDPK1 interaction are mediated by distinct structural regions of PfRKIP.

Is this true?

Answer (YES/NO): NO